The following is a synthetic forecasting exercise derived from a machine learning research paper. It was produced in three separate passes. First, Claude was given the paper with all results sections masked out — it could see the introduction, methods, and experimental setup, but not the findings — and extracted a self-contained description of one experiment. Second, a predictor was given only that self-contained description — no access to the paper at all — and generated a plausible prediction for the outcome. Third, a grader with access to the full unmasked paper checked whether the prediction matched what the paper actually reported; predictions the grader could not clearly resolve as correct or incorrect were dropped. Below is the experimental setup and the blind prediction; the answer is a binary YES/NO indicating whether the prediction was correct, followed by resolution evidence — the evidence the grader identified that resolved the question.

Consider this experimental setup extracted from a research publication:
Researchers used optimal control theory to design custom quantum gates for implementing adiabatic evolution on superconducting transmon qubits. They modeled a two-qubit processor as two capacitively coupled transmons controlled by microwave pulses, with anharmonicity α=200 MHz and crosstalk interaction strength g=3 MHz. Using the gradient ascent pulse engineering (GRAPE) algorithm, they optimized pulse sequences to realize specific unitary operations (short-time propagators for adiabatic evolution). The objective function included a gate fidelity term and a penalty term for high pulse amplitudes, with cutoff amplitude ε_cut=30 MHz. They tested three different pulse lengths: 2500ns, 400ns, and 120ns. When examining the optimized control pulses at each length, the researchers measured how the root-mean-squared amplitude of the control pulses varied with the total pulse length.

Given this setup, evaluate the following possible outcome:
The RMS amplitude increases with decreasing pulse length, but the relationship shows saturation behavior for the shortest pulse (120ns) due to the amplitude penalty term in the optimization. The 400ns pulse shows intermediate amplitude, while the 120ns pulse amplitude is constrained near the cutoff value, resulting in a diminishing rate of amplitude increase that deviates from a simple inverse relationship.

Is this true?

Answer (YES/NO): NO